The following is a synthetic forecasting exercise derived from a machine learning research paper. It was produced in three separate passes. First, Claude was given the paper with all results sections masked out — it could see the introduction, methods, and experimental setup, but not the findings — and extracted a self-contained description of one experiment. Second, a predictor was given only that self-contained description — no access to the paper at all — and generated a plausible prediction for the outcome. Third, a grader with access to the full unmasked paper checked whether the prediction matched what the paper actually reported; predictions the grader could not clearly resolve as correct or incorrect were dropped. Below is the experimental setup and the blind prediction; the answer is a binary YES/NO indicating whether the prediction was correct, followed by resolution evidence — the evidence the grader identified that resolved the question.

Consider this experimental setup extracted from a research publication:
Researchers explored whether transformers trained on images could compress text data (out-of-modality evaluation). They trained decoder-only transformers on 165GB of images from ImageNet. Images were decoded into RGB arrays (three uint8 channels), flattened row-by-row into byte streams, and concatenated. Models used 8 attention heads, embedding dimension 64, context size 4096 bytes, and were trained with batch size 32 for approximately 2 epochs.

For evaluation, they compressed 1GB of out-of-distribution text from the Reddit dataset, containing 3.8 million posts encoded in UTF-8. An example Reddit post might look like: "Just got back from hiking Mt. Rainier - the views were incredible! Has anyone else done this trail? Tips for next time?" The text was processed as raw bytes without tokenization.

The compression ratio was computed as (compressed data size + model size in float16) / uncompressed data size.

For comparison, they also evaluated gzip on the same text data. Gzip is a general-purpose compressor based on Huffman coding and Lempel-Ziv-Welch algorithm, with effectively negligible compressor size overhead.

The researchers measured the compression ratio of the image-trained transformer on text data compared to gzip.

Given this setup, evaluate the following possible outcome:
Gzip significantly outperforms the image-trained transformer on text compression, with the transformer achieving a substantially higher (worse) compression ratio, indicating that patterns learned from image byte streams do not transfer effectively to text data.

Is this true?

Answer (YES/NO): YES